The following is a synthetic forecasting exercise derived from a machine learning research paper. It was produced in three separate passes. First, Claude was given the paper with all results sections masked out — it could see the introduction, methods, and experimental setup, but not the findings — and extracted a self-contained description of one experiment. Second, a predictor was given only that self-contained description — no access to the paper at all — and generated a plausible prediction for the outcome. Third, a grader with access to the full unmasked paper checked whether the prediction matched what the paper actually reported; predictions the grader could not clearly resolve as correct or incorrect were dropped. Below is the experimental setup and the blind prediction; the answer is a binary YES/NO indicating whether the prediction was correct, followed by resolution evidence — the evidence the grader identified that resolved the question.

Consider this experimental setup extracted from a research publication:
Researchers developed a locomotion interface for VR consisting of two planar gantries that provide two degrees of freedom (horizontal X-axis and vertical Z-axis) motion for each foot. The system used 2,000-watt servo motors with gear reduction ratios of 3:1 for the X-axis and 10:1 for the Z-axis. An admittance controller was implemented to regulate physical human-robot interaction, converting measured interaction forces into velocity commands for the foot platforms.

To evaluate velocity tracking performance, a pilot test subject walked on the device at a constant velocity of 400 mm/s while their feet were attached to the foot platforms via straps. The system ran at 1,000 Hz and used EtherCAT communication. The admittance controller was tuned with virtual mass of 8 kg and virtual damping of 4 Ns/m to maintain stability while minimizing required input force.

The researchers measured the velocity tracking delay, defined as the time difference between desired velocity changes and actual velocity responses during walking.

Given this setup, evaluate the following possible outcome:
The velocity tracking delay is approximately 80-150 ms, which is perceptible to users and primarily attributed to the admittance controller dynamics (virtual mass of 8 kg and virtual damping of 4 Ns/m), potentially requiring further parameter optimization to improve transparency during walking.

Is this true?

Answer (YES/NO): NO